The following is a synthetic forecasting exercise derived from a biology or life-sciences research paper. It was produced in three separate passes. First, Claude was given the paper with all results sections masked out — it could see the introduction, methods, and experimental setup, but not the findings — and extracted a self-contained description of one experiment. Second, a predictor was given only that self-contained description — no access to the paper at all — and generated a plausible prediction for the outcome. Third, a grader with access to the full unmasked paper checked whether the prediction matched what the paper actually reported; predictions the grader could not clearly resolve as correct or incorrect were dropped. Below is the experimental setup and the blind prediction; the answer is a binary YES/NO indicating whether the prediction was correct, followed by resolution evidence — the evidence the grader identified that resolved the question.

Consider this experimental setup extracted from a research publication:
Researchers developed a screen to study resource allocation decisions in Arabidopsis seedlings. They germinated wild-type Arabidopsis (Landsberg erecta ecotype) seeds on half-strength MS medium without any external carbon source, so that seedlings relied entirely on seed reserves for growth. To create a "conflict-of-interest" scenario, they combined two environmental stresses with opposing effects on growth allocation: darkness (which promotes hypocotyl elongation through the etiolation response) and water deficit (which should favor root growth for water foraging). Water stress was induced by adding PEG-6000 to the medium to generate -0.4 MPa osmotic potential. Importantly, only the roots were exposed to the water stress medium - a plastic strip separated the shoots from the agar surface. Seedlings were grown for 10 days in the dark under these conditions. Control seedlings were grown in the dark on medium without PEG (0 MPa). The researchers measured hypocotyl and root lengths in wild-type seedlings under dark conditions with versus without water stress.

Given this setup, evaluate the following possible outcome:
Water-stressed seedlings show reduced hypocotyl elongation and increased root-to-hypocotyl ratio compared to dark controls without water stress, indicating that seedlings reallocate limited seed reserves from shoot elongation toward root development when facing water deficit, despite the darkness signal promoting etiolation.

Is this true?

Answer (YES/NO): YES